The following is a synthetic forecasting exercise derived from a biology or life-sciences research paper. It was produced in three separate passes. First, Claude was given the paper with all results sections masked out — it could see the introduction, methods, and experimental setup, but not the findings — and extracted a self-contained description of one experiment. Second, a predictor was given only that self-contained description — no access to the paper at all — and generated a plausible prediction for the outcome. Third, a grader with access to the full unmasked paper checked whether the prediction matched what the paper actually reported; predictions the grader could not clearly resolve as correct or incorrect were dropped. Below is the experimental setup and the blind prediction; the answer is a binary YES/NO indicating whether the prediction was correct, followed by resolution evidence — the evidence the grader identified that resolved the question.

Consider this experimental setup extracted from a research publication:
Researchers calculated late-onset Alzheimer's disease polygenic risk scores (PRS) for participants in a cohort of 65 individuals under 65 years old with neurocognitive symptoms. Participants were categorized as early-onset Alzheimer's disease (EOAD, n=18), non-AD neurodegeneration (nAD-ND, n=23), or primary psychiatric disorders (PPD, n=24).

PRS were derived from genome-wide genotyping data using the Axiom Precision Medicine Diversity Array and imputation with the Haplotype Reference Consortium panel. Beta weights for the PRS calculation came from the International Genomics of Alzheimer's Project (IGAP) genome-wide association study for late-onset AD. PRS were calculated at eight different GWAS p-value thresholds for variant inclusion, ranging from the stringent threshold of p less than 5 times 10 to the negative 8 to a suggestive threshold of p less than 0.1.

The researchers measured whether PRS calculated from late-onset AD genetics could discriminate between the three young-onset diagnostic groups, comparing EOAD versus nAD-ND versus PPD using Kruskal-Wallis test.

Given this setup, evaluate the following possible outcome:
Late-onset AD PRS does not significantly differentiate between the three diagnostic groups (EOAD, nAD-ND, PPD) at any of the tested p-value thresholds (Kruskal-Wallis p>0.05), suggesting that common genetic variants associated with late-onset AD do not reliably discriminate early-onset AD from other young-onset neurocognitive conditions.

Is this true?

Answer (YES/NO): YES